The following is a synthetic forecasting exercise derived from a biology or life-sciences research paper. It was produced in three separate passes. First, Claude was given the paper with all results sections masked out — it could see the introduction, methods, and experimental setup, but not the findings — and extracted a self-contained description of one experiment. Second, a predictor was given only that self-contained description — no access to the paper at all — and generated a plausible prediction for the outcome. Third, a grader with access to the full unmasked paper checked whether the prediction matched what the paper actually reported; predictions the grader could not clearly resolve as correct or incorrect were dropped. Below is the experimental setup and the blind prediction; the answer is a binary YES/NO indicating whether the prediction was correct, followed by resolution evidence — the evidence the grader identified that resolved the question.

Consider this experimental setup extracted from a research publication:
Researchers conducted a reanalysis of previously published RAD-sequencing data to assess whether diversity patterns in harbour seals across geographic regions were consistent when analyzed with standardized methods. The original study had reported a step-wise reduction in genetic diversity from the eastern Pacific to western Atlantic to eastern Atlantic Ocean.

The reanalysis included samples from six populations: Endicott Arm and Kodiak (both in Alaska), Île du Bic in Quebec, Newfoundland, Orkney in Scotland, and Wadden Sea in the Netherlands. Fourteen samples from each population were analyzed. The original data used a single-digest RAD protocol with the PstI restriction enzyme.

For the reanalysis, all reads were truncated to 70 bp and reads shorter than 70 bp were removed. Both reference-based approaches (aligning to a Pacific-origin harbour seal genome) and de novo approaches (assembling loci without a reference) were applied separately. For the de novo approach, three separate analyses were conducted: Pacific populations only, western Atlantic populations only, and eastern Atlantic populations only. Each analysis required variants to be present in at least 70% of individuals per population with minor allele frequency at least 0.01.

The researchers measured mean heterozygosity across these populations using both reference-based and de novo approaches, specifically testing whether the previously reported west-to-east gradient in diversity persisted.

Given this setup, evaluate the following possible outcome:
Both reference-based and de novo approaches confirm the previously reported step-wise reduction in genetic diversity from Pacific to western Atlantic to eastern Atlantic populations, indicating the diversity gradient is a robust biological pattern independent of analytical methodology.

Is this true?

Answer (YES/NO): NO